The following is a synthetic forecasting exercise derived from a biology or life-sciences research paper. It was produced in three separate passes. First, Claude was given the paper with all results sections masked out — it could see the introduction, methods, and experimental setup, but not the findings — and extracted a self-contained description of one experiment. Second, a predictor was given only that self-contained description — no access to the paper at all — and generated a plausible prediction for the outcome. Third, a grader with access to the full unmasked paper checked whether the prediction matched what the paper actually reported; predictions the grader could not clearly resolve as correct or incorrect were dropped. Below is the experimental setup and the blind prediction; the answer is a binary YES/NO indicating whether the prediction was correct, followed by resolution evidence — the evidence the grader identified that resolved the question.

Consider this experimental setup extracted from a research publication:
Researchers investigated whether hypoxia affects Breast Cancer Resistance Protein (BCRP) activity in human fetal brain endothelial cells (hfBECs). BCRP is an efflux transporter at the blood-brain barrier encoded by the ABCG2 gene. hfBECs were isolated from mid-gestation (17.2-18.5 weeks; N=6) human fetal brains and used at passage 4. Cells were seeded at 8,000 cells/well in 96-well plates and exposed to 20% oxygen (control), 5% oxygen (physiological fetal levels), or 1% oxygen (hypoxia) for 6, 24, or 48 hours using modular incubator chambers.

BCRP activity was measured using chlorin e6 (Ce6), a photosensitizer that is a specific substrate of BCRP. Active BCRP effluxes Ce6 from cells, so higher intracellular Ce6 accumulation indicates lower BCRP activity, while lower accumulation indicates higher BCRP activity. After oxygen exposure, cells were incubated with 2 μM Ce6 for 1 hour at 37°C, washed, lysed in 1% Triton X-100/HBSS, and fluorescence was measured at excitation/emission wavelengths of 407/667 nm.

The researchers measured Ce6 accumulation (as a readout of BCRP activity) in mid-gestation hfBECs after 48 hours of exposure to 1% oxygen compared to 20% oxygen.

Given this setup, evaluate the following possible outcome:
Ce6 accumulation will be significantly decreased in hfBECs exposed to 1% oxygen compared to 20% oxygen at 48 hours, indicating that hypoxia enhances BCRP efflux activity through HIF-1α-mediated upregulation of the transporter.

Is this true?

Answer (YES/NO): NO